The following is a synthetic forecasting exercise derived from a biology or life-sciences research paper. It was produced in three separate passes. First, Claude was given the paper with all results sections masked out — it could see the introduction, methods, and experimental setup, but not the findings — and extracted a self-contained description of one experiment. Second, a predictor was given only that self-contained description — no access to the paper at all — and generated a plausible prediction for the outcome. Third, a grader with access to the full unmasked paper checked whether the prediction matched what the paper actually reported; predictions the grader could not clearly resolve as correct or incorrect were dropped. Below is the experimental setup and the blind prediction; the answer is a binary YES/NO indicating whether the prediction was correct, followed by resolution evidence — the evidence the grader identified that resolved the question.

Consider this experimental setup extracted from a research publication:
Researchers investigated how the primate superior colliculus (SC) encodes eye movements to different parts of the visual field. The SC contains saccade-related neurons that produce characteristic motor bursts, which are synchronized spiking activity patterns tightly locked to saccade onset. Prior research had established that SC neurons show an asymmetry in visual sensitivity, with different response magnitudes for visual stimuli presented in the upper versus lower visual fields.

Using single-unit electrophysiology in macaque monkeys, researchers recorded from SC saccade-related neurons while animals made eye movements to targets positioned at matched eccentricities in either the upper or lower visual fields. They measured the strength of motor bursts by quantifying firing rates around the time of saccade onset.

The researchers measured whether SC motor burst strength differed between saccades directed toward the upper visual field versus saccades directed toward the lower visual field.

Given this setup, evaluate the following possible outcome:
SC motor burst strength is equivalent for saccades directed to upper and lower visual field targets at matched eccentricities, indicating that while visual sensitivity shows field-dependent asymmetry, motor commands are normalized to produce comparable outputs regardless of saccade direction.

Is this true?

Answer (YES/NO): NO